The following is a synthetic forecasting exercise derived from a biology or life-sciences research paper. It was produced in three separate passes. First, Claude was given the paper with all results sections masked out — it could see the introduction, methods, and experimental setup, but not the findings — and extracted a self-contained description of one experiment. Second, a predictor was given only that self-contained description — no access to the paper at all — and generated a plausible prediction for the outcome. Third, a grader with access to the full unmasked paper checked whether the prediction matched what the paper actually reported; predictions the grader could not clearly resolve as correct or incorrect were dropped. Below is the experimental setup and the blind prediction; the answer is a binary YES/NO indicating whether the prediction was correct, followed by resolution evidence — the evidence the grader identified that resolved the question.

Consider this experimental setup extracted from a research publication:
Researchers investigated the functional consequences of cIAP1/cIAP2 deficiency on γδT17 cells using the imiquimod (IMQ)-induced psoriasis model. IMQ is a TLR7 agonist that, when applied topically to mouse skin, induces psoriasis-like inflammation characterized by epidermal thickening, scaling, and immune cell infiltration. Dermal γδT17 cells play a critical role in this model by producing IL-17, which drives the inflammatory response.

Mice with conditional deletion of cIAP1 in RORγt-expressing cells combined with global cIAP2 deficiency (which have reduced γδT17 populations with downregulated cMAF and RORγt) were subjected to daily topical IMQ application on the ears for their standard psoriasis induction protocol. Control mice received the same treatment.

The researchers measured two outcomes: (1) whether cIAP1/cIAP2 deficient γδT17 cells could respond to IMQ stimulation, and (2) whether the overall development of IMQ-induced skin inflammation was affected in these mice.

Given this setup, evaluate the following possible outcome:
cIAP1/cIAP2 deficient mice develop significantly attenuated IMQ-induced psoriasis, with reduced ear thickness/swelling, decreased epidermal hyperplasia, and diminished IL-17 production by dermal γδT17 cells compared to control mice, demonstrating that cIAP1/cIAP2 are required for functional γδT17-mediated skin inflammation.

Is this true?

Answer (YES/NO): NO